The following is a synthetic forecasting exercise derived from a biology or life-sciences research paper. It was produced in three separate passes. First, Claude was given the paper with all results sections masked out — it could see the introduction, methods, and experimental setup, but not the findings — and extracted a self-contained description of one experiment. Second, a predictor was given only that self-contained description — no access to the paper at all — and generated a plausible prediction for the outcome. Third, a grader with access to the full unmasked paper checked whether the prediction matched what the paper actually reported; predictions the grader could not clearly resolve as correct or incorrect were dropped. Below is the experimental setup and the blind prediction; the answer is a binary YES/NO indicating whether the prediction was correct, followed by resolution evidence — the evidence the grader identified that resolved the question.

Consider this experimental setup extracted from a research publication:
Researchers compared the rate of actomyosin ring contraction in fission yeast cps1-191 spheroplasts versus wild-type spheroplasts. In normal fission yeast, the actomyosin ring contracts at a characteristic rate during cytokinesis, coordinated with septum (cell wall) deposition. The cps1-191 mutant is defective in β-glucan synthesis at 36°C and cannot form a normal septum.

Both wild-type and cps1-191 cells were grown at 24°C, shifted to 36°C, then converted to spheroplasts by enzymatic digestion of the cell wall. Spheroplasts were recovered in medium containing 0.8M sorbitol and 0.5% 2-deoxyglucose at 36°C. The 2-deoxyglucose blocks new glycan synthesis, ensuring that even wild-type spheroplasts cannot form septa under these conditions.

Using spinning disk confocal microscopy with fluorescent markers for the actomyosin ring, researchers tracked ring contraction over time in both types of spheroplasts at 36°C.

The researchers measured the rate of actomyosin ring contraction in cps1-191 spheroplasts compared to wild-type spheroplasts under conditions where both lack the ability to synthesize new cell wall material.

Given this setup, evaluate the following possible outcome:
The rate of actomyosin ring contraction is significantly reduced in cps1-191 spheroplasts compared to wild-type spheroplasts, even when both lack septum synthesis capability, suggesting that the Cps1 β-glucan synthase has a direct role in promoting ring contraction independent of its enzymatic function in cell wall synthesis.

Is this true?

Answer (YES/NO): NO